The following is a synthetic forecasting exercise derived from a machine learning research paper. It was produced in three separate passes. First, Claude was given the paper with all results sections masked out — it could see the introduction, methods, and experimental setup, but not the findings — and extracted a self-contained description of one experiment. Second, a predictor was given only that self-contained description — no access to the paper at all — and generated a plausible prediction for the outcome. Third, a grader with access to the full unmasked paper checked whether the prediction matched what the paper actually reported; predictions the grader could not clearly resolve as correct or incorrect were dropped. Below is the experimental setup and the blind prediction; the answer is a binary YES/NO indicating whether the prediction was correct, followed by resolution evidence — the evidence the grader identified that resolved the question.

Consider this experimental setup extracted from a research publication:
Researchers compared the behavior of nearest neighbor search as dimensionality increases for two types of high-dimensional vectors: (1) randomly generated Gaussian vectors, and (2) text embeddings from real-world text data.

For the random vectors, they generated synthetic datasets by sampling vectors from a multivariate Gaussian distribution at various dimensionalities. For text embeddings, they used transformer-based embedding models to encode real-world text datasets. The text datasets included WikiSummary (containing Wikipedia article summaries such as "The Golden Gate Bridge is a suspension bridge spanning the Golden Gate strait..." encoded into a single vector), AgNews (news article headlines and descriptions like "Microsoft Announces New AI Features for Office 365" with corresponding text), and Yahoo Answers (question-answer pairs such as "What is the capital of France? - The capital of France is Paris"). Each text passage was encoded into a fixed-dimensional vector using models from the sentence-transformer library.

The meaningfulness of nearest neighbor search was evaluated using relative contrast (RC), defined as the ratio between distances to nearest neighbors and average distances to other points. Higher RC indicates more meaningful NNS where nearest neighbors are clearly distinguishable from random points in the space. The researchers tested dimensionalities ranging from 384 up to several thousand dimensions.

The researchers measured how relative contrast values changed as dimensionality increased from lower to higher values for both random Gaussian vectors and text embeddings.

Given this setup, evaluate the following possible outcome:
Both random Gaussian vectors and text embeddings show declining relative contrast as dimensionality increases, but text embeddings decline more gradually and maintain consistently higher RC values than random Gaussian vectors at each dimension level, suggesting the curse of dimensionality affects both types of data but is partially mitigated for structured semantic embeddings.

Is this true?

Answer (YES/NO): NO